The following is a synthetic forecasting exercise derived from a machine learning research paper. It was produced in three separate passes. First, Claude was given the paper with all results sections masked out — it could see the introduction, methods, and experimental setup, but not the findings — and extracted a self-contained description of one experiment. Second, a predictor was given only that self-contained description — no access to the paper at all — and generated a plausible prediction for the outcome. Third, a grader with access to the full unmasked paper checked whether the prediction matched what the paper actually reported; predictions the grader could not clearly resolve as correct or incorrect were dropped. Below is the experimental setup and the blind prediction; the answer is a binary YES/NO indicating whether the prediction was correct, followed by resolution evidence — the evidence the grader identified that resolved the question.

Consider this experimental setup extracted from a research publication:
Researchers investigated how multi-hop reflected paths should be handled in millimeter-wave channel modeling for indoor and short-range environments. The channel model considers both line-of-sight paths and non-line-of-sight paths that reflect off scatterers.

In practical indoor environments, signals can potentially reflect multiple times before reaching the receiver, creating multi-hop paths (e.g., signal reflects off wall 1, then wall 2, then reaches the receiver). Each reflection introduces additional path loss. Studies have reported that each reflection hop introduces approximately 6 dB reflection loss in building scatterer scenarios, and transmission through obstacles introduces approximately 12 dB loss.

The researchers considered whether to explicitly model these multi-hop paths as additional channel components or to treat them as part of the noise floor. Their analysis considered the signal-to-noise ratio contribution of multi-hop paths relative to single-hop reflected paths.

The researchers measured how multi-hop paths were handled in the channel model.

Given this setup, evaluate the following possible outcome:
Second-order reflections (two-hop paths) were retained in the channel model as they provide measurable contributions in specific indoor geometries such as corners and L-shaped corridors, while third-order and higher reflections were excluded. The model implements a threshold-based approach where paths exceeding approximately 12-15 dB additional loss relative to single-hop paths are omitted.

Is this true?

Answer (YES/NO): NO